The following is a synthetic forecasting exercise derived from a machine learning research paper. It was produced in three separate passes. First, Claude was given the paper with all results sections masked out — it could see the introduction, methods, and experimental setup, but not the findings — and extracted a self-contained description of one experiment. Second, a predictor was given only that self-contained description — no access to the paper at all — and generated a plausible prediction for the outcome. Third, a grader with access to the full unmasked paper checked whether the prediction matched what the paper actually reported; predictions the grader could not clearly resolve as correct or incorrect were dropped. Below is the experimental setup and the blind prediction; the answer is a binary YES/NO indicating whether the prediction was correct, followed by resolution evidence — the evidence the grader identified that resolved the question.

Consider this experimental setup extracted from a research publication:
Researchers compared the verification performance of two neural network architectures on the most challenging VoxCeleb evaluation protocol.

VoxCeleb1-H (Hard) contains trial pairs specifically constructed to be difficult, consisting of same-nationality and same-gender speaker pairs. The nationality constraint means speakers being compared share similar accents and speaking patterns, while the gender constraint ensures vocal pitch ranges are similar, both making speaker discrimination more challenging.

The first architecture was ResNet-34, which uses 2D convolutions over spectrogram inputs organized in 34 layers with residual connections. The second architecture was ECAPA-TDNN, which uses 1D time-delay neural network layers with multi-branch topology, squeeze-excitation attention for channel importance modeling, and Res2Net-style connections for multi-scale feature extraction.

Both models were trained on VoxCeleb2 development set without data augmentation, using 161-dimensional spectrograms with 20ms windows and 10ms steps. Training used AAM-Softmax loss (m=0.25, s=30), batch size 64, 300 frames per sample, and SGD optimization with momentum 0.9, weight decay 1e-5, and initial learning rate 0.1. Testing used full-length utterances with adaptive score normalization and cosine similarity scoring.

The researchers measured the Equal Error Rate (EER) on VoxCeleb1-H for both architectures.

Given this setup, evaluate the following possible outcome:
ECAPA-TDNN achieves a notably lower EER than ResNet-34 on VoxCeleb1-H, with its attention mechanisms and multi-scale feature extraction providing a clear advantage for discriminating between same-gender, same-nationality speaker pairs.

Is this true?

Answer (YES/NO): YES